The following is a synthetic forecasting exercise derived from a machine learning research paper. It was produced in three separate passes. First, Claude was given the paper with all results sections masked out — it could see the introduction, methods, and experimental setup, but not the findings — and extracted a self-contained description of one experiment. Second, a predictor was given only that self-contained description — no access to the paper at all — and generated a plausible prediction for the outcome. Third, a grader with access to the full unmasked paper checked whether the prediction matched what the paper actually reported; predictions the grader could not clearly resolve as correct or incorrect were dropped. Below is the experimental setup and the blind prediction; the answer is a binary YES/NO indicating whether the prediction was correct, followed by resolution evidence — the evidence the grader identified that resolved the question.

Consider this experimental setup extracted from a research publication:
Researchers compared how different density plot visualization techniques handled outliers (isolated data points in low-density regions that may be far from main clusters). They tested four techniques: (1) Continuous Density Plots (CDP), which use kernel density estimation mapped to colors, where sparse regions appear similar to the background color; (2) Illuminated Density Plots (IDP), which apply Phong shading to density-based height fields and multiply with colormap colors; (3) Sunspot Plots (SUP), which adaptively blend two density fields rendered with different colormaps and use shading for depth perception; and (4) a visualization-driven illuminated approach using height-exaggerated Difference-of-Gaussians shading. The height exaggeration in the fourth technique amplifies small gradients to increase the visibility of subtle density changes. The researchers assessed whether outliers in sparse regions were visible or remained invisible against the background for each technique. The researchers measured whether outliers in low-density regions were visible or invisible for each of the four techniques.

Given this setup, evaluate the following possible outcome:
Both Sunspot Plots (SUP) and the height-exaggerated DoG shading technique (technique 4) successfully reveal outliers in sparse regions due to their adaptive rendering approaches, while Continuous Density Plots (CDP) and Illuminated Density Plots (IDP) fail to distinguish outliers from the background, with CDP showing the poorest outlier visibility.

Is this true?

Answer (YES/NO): YES